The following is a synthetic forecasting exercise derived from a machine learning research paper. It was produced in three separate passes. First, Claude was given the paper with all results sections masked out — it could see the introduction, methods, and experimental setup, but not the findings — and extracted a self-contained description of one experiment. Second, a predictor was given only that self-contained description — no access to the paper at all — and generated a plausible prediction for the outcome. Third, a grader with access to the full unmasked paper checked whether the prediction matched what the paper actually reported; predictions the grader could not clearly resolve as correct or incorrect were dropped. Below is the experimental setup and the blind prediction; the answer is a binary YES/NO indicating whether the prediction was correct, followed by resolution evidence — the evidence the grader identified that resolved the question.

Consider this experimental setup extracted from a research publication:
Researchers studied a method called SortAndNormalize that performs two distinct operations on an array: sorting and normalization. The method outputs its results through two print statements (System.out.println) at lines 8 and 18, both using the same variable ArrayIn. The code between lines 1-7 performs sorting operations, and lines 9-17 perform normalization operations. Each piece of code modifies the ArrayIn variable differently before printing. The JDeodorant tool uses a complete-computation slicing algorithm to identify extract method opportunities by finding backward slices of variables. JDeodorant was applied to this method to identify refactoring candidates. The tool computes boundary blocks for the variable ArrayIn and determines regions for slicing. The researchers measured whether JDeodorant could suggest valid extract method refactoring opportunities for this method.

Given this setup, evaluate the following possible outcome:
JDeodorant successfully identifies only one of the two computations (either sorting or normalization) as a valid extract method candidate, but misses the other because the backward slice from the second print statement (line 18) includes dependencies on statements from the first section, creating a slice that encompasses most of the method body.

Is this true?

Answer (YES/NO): NO